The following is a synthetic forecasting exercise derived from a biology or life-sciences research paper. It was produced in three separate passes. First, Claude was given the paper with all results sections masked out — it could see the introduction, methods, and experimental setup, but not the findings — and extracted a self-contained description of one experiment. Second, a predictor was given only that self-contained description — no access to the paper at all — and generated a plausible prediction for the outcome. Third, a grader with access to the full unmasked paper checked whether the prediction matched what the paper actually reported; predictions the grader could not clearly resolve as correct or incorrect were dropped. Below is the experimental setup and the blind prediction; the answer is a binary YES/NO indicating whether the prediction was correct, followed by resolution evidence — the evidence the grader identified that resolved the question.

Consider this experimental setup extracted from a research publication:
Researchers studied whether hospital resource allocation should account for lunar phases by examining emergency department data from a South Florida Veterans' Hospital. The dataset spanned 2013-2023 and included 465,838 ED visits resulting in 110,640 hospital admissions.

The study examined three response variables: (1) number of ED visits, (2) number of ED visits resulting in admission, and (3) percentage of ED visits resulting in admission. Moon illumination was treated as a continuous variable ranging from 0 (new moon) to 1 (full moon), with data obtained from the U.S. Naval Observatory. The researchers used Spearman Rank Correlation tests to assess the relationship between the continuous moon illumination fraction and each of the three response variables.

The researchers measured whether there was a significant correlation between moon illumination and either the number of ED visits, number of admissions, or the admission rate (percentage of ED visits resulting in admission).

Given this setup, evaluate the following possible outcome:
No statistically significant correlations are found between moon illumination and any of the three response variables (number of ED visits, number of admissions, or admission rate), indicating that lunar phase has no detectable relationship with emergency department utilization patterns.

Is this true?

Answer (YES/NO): YES